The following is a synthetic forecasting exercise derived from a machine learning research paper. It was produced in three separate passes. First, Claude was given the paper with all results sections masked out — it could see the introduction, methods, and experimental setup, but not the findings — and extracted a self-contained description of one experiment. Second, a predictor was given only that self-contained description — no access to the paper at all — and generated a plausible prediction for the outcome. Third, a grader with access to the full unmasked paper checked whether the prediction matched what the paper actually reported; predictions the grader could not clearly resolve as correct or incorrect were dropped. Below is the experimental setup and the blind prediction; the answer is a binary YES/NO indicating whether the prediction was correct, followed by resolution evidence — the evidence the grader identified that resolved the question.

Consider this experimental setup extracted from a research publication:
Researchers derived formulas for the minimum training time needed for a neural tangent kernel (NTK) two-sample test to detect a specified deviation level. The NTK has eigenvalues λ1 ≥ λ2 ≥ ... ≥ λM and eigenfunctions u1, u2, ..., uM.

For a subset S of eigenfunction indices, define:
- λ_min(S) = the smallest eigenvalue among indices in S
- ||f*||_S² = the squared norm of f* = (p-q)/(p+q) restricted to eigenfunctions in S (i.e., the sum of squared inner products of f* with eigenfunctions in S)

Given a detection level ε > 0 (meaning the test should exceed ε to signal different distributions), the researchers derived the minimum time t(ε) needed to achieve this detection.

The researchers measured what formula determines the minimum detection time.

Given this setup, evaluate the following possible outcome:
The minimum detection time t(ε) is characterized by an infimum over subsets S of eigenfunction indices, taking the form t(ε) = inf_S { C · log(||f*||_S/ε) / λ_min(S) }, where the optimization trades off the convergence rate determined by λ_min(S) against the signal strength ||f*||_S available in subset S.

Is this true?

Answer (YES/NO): NO